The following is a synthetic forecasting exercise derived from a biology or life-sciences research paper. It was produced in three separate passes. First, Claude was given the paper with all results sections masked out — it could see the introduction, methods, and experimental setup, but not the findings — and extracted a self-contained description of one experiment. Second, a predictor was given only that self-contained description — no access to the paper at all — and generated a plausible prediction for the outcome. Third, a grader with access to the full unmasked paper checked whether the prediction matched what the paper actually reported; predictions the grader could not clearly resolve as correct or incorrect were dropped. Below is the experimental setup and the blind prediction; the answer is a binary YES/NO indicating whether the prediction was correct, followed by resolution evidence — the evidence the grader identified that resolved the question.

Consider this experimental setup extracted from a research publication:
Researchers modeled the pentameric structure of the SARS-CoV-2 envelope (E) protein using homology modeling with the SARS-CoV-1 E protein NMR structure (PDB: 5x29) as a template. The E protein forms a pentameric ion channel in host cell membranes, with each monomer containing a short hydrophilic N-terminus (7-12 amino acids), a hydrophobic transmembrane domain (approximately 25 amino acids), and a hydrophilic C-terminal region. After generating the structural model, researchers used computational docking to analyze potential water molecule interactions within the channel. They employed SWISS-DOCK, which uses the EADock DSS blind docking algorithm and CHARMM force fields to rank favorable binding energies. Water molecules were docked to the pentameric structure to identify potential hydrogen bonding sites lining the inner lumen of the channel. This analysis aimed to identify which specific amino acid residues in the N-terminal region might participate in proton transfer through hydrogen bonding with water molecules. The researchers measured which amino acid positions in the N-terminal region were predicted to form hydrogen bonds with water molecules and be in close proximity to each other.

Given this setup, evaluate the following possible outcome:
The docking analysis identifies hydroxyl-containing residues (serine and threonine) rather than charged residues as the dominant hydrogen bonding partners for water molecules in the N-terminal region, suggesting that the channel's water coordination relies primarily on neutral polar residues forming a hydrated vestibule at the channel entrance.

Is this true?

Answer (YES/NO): NO